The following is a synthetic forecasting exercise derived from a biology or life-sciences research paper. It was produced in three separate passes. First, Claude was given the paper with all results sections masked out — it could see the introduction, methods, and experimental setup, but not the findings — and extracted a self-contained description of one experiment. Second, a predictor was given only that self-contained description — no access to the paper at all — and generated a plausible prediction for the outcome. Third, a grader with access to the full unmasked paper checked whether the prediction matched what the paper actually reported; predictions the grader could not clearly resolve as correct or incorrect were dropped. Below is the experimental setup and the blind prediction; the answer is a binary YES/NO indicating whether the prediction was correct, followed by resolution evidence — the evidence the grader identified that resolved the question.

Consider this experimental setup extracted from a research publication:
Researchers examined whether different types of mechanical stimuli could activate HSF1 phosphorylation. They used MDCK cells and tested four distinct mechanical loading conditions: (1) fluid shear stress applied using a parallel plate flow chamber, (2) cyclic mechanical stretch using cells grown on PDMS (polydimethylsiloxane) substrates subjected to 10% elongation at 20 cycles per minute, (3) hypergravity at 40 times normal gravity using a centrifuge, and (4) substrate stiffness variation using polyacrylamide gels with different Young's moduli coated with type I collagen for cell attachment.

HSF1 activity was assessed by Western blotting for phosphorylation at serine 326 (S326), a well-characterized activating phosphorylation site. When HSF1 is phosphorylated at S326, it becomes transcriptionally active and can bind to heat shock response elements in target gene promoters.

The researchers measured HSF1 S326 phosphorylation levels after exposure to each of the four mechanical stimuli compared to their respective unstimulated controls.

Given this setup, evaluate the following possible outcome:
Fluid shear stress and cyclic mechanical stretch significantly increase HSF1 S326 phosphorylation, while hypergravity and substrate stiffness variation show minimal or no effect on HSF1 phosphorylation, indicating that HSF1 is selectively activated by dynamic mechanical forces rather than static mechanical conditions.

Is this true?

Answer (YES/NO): NO